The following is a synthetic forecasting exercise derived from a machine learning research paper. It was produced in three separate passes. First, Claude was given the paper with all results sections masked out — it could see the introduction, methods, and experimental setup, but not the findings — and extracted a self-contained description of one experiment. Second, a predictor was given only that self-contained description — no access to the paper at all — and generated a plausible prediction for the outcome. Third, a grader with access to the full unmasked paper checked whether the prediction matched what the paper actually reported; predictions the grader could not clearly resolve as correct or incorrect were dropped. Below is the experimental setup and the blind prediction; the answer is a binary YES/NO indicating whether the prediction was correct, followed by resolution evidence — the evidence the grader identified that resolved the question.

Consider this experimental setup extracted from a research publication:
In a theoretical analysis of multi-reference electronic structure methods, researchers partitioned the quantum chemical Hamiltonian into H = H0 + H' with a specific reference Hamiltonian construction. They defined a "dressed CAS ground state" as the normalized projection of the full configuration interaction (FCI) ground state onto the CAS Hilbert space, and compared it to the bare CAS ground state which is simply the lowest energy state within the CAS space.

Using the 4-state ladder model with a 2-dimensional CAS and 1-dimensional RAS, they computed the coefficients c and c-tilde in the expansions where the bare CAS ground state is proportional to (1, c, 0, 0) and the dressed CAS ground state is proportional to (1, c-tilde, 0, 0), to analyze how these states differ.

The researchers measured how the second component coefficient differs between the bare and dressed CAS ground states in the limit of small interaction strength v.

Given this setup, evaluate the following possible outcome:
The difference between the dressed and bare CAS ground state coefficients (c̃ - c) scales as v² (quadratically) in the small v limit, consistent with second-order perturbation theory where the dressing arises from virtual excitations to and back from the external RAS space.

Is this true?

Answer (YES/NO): NO